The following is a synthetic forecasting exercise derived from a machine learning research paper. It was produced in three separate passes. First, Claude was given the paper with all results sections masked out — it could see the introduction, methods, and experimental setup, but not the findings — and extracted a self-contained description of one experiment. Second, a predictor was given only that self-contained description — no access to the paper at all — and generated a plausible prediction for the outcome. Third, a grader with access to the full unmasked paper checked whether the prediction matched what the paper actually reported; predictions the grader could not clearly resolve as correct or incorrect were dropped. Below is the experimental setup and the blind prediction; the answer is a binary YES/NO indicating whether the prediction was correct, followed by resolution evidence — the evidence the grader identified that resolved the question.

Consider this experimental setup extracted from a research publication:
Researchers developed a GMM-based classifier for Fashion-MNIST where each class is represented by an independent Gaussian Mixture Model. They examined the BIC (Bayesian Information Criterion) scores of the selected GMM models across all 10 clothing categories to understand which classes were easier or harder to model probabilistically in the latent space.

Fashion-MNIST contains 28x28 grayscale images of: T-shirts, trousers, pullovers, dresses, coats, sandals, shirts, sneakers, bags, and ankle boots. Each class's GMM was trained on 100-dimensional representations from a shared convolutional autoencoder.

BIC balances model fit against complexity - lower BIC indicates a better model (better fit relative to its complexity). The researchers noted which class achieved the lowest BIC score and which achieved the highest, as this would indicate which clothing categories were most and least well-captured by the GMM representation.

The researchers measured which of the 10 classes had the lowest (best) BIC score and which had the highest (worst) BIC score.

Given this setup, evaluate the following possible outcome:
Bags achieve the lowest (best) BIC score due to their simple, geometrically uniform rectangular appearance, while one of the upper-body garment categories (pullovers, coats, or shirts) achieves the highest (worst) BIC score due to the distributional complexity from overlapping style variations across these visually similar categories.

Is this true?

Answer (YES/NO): NO